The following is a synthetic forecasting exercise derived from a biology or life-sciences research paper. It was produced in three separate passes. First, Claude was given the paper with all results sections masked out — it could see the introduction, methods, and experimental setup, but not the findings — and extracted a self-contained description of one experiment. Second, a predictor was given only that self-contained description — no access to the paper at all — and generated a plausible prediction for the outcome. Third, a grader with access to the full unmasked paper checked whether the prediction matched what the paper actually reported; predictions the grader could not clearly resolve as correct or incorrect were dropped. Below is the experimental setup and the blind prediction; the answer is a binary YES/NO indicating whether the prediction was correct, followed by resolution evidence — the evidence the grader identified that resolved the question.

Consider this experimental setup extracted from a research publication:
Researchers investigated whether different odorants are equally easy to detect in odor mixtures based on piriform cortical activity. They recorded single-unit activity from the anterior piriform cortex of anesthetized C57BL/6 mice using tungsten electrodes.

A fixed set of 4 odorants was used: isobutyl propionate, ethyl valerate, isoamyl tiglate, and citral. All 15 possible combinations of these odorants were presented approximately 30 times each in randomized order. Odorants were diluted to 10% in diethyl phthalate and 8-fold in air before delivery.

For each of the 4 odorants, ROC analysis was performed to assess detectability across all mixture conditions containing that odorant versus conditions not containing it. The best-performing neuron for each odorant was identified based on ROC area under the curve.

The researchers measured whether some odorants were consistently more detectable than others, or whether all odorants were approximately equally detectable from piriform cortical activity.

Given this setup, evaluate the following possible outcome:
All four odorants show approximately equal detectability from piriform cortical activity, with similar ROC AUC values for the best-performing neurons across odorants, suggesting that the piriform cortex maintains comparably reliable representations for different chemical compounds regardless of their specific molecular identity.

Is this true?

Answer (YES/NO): NO